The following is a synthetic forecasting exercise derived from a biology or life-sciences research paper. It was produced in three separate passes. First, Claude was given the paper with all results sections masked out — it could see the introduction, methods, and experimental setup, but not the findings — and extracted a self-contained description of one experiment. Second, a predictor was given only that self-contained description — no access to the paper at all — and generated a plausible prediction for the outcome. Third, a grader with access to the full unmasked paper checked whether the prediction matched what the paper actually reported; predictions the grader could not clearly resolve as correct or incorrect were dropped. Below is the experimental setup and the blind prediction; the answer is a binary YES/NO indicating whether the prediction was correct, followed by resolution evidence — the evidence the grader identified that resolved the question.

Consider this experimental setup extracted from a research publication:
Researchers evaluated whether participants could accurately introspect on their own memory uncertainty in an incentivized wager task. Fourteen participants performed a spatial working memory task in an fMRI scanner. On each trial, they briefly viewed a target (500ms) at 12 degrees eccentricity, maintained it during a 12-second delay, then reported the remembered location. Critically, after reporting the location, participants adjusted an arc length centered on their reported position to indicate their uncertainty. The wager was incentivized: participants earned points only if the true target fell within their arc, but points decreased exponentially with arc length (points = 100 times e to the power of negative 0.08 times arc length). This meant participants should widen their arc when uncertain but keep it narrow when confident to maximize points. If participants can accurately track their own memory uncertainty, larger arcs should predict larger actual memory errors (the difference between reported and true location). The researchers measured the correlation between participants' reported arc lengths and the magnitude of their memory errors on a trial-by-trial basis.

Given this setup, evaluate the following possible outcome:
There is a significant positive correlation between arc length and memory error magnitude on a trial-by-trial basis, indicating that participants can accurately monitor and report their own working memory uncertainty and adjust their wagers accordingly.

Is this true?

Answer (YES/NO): YES